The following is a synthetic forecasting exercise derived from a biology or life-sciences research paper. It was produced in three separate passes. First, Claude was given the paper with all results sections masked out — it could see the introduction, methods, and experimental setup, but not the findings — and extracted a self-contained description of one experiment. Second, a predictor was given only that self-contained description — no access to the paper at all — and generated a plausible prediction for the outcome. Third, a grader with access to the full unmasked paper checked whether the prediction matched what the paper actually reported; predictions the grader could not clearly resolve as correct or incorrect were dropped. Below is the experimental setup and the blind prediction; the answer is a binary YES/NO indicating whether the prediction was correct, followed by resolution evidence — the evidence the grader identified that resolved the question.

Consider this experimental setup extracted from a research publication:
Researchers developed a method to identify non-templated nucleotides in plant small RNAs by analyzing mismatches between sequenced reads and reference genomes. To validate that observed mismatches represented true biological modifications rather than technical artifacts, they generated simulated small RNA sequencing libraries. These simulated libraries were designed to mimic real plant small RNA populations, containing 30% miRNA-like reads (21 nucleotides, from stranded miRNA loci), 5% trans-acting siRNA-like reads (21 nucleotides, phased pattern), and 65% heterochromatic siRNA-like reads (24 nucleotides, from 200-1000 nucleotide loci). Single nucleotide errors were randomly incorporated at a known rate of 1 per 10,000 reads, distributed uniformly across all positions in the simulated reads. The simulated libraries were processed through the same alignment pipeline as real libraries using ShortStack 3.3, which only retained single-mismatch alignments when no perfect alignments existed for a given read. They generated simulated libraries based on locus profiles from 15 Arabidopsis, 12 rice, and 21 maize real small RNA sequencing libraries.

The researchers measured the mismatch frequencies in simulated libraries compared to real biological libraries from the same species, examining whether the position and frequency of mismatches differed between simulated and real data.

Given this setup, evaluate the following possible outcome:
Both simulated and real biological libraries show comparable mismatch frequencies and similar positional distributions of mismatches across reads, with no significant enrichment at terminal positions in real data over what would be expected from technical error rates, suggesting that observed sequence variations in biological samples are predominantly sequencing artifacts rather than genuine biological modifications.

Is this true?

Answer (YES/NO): NO